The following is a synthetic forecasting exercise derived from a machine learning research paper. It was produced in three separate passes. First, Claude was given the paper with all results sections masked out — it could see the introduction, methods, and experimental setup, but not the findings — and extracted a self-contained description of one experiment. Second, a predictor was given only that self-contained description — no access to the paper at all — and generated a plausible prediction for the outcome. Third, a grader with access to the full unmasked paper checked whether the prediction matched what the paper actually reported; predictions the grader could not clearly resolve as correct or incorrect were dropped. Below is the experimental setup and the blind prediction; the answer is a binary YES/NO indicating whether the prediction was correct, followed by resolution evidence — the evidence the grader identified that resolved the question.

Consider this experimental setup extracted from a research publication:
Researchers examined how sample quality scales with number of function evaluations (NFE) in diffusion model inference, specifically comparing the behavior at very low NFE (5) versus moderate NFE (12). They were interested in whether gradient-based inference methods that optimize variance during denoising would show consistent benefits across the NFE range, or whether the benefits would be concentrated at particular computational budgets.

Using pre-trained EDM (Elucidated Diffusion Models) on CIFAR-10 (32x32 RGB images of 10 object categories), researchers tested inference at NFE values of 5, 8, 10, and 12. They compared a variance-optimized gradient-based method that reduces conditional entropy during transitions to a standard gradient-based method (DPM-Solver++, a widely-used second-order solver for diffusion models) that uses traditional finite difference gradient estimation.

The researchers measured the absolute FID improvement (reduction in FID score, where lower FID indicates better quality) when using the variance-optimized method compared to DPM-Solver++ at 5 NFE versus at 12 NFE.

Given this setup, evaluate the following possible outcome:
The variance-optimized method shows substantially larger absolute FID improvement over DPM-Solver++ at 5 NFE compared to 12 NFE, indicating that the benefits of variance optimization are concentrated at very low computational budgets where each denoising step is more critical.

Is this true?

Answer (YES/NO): YES